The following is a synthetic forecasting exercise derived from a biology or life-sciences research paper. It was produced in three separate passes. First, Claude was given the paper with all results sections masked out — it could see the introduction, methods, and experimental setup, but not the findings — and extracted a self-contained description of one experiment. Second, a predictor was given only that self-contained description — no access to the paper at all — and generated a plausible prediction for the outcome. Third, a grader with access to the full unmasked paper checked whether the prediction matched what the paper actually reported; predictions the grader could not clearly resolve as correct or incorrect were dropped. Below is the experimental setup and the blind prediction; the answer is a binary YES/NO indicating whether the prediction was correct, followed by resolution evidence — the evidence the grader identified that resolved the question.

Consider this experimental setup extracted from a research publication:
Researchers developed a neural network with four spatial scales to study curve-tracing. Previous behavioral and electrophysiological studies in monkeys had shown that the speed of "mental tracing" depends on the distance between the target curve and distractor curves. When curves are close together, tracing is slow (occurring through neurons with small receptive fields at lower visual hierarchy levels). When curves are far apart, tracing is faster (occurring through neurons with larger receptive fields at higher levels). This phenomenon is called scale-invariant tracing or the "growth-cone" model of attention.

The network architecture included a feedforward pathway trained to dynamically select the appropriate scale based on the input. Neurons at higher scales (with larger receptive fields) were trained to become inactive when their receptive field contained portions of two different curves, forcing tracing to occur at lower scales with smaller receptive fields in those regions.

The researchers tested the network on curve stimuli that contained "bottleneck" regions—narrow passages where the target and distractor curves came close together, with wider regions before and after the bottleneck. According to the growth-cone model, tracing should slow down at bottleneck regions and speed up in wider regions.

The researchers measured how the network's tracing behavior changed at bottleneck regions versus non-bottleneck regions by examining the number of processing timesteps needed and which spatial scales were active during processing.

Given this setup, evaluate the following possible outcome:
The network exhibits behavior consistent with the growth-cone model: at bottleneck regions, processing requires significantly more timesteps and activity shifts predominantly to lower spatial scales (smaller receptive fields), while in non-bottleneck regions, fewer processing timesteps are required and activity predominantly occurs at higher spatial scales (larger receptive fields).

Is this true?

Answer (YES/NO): YES